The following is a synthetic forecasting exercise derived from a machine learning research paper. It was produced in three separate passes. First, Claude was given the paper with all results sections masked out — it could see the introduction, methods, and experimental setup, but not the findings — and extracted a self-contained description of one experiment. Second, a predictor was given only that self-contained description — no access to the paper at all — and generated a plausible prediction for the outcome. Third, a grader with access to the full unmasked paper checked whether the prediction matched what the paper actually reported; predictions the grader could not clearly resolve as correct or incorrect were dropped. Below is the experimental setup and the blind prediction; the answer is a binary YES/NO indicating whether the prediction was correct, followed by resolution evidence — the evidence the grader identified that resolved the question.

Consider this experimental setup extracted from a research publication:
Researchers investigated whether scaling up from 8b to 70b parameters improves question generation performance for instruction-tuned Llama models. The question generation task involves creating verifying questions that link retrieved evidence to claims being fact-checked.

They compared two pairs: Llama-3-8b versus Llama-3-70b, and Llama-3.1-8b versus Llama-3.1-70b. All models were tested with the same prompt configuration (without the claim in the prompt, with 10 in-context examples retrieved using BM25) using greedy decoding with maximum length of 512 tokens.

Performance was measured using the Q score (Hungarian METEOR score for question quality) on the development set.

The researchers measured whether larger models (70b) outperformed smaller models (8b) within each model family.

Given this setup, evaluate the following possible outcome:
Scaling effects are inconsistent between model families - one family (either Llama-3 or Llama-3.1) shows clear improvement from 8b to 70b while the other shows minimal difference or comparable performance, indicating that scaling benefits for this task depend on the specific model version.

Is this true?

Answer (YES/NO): NO